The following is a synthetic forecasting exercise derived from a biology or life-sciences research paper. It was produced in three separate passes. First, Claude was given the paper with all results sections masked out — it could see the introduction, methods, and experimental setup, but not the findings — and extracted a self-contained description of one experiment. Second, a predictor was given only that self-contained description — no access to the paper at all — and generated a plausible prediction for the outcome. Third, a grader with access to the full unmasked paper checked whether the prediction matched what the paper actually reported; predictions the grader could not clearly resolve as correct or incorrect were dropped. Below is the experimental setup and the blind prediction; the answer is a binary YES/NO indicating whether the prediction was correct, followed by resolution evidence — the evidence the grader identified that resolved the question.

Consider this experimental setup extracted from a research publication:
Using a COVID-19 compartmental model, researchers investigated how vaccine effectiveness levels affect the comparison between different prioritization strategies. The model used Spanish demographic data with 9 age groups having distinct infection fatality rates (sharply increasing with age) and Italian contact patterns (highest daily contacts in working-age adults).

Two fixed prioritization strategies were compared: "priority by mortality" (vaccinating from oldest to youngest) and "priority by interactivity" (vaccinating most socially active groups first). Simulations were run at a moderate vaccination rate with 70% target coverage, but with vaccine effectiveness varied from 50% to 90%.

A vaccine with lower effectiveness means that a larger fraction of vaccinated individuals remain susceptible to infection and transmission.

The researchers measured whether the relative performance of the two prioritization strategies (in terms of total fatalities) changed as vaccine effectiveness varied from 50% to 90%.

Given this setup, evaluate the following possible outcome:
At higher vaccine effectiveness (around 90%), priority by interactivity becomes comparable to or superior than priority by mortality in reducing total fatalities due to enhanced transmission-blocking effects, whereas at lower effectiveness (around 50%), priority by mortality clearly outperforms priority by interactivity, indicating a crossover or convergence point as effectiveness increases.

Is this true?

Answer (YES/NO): NO